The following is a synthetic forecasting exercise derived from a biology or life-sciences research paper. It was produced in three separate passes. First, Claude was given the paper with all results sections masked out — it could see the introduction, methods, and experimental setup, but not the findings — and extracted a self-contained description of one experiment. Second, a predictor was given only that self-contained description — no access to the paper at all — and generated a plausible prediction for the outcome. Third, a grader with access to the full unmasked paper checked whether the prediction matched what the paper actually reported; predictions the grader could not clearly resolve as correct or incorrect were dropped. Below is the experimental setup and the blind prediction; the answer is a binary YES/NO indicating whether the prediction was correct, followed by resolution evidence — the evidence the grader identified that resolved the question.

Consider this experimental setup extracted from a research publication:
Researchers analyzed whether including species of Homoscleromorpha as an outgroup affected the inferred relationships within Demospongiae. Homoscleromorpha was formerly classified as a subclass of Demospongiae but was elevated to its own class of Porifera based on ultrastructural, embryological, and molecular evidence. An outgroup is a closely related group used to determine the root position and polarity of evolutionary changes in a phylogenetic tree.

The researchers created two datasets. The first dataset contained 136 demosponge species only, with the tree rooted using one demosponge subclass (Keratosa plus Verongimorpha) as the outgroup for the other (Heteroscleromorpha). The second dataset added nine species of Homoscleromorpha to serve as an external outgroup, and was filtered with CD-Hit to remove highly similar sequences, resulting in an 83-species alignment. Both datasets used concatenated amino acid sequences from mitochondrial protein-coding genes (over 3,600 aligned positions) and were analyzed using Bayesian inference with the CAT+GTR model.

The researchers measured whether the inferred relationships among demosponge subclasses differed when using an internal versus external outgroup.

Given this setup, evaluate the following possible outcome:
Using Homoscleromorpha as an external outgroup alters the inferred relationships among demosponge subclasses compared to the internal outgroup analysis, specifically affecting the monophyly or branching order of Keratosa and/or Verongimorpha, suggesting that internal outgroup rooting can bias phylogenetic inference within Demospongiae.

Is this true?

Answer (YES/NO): NO